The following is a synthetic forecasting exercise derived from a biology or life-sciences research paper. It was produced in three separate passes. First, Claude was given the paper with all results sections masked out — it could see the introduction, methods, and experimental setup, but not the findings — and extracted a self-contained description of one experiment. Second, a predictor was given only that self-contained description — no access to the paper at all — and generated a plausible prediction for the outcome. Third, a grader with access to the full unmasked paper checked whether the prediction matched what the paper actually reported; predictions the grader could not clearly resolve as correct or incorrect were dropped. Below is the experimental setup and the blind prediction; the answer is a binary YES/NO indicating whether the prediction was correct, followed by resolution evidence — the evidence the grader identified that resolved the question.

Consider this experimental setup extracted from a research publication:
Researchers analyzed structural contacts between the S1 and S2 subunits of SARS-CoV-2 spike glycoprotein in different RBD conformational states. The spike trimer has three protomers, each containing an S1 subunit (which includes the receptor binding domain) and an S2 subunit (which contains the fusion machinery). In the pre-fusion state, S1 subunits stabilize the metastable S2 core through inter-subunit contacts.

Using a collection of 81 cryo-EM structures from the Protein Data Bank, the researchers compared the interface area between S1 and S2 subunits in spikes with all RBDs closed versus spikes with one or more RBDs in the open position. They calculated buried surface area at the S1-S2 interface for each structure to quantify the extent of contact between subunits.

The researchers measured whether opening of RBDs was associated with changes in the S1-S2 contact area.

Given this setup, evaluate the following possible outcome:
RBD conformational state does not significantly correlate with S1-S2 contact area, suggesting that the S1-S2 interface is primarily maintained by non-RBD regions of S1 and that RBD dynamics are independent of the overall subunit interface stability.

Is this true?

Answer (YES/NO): NO